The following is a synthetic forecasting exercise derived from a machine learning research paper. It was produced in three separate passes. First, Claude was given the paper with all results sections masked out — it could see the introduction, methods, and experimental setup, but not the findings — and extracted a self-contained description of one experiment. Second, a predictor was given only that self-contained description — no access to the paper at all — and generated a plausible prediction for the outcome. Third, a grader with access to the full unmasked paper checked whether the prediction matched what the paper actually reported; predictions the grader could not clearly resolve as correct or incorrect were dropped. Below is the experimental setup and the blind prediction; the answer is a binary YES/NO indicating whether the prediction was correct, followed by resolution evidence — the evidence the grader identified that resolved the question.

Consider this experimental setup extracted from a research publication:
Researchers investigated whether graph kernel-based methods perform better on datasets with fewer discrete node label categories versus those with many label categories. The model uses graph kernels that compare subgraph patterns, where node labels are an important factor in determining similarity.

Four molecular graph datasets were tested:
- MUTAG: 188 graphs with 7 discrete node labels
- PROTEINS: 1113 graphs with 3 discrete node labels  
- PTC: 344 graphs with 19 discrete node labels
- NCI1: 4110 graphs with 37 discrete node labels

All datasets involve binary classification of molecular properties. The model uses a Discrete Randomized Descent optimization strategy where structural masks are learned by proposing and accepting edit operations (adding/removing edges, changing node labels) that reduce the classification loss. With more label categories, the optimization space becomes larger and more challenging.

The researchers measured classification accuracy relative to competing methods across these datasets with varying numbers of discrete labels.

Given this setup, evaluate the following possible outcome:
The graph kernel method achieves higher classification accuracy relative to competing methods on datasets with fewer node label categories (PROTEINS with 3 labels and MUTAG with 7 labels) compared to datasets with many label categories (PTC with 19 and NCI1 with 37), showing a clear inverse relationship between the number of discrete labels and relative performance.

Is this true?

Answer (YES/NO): YES